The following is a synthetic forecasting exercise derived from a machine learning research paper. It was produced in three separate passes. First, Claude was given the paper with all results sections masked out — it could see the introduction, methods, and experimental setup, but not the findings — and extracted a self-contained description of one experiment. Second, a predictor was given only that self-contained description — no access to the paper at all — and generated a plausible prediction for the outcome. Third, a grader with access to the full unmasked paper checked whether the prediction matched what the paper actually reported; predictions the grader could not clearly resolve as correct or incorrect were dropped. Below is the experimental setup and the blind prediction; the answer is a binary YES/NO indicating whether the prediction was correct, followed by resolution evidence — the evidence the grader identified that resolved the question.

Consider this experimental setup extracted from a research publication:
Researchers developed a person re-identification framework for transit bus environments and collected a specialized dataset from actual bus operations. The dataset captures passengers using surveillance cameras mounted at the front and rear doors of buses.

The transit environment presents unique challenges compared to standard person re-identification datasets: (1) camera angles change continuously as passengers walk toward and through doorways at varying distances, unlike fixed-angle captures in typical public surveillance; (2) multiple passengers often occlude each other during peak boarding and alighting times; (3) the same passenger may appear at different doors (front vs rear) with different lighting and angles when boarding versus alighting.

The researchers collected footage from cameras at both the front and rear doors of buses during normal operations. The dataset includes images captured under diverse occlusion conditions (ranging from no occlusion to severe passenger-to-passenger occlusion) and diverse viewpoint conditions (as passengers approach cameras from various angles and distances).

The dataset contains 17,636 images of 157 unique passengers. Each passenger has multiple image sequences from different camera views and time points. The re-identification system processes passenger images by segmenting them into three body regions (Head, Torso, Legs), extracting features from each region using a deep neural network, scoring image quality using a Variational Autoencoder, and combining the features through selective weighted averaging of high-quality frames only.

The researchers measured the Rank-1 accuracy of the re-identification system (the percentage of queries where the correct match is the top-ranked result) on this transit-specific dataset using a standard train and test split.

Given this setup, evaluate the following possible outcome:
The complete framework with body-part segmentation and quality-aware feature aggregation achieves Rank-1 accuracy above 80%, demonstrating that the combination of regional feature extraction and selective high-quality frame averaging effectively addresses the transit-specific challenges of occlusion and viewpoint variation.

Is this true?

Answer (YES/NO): YES